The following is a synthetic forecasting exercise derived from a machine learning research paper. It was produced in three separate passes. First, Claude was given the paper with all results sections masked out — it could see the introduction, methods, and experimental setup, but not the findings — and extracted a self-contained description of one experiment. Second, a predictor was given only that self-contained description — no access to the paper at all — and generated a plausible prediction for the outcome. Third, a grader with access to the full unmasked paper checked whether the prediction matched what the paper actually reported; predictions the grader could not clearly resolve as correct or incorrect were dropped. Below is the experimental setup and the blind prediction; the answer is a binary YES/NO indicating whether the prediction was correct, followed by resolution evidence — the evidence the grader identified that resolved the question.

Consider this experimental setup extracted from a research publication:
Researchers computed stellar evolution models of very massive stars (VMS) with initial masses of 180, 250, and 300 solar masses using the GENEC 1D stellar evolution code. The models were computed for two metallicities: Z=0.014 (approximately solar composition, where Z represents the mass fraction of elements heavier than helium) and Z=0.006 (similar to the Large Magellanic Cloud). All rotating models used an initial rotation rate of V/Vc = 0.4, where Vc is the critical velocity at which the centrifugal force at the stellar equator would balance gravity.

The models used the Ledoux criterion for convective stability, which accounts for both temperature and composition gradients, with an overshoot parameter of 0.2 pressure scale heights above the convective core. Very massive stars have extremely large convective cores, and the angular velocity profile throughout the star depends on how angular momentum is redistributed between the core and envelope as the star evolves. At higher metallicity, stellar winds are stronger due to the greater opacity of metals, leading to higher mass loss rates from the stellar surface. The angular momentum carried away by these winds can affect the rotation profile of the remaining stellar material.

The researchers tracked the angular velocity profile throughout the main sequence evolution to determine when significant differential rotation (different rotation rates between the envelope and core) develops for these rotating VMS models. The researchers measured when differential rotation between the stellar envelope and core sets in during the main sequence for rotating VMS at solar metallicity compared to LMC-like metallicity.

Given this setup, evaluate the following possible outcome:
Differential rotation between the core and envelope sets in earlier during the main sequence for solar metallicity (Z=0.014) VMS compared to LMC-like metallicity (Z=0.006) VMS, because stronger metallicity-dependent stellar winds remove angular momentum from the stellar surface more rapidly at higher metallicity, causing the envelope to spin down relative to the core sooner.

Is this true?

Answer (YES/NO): YES